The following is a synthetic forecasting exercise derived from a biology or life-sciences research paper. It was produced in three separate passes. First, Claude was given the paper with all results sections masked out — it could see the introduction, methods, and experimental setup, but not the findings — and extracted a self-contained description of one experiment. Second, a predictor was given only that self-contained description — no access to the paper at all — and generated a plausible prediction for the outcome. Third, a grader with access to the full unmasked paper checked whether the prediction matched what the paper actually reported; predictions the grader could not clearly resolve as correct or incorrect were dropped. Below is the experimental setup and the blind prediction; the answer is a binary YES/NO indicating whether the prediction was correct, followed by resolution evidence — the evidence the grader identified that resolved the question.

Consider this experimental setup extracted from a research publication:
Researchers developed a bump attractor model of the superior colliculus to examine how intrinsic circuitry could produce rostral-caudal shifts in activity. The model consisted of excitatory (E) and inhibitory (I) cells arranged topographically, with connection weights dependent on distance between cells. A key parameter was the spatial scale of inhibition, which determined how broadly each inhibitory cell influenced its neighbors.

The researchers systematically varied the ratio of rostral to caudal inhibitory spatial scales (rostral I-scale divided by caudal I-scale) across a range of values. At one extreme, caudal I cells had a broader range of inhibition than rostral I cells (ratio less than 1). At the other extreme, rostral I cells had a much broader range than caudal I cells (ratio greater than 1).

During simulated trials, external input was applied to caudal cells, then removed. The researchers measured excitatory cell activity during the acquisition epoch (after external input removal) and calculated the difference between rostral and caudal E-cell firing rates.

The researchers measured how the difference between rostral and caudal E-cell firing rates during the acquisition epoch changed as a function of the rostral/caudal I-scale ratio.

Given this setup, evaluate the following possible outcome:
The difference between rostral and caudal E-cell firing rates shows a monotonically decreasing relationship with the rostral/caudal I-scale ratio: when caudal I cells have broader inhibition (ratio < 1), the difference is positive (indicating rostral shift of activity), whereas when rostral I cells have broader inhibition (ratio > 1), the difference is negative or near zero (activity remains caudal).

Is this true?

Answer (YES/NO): NO